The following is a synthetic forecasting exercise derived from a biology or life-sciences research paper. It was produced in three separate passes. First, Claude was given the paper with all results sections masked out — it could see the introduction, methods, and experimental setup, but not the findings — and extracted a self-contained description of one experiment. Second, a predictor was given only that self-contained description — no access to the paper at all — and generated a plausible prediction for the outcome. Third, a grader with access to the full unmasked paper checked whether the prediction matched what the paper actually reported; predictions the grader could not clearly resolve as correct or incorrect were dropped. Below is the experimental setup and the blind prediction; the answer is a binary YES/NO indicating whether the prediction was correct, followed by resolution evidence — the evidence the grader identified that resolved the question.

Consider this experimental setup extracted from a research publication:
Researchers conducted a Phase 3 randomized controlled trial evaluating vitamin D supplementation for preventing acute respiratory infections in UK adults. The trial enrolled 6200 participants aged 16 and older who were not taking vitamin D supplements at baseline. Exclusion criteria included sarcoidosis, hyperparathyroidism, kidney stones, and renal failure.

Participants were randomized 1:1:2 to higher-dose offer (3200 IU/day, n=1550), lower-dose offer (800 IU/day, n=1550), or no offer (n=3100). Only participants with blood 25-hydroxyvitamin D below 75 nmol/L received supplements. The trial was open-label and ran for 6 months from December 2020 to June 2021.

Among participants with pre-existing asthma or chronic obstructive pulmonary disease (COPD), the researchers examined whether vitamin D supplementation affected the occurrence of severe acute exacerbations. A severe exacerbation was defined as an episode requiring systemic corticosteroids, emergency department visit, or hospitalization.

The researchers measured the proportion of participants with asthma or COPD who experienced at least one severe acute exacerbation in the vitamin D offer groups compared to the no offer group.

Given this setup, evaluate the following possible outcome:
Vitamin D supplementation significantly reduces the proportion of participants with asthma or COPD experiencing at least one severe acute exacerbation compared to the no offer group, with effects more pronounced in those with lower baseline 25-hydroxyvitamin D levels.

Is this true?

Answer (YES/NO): NO